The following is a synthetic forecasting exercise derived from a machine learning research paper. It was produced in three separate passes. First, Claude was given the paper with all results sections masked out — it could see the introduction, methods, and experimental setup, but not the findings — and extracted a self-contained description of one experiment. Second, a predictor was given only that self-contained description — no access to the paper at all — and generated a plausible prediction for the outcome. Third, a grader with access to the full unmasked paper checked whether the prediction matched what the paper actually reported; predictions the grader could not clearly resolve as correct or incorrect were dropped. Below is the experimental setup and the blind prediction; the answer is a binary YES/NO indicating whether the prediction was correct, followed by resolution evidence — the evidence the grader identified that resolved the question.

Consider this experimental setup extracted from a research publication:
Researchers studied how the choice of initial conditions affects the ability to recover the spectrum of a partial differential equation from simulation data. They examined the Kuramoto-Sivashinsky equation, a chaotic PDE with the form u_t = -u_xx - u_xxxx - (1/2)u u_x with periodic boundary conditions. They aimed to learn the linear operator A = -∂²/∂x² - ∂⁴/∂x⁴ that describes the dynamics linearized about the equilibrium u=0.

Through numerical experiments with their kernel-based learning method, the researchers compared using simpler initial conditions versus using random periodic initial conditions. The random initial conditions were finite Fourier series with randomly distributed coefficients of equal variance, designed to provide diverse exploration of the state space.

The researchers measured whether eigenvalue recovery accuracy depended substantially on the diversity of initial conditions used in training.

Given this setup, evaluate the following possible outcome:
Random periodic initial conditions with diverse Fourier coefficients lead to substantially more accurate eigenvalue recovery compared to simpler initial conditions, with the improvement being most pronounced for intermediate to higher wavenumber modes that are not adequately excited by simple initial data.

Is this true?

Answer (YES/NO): NO